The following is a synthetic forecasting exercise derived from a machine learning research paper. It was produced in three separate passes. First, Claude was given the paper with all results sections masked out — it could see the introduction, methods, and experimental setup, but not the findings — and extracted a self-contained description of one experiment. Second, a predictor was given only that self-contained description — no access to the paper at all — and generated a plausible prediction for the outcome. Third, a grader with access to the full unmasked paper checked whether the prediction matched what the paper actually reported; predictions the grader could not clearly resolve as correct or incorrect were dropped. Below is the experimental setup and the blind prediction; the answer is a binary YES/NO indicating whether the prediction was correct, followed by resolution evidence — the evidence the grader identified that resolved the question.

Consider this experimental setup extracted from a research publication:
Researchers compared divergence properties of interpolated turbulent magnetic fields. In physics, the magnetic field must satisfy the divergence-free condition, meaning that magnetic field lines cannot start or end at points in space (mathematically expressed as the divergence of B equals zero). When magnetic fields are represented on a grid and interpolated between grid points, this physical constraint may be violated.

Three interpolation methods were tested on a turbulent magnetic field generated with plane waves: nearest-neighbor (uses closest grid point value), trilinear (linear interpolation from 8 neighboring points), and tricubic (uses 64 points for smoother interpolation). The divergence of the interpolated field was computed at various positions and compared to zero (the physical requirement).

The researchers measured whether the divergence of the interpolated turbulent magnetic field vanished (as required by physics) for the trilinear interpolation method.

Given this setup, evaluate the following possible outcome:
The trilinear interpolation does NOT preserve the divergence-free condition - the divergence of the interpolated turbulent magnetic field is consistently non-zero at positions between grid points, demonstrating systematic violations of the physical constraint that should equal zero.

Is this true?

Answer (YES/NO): YES